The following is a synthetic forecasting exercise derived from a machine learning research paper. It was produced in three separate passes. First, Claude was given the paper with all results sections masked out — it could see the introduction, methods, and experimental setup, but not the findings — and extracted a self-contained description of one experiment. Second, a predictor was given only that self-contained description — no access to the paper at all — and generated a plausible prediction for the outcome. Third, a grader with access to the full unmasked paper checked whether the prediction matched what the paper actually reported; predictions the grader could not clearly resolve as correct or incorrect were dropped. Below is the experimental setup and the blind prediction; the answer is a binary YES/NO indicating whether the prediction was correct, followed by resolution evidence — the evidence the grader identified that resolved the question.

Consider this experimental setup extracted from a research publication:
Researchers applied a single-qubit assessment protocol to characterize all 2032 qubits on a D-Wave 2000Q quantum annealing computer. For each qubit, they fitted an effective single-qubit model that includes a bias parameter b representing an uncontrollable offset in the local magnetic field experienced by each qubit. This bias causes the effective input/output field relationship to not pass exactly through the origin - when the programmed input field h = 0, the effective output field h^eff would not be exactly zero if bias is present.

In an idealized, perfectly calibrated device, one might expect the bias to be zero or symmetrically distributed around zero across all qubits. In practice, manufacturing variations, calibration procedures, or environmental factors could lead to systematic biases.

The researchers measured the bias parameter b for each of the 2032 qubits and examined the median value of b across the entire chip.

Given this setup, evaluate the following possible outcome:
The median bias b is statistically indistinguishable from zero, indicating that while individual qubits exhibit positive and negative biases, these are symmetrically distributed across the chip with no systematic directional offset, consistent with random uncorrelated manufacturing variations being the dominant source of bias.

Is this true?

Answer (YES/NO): NO